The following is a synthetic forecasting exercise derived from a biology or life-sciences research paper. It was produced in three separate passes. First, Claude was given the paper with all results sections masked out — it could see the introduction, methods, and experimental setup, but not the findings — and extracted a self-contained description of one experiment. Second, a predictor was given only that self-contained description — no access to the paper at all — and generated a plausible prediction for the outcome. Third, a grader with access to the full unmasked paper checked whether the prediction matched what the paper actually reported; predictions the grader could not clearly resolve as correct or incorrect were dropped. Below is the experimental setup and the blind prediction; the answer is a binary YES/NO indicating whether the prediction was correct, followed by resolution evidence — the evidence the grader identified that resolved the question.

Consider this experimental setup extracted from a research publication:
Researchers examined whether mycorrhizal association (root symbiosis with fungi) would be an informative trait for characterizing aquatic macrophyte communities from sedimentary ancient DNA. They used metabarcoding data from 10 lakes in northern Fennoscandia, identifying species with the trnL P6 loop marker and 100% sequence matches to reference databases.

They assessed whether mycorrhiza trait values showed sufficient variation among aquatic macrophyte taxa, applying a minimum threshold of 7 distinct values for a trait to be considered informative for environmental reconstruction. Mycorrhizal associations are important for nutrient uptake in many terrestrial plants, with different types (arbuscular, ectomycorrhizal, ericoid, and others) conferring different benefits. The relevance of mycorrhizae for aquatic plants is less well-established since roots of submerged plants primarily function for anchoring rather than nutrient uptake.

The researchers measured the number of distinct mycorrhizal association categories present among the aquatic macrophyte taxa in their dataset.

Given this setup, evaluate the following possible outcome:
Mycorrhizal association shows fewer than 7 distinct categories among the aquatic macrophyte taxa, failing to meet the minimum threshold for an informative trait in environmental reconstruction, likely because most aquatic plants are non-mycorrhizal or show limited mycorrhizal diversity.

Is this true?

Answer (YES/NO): YES